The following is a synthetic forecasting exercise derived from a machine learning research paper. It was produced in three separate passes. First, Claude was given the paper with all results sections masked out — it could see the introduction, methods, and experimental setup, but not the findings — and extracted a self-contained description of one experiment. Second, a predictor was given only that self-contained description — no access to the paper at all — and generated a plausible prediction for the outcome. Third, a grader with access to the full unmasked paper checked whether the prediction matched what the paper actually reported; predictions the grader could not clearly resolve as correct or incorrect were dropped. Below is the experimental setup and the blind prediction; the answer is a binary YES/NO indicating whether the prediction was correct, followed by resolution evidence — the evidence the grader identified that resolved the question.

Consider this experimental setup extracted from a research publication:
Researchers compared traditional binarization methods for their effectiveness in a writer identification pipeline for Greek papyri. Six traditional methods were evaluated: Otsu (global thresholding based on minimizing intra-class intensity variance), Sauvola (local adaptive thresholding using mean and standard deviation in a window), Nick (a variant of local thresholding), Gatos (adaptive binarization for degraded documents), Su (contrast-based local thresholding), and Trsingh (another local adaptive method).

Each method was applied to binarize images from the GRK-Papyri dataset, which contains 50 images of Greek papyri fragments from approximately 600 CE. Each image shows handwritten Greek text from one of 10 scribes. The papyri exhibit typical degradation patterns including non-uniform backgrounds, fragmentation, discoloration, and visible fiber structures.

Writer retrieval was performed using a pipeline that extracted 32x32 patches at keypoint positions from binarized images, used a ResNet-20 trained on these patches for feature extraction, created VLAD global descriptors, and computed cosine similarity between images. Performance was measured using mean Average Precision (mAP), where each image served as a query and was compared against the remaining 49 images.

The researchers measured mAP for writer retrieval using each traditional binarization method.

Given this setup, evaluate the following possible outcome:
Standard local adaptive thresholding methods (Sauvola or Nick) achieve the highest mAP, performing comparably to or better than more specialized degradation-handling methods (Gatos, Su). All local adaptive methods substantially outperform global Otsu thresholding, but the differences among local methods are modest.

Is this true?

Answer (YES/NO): NO